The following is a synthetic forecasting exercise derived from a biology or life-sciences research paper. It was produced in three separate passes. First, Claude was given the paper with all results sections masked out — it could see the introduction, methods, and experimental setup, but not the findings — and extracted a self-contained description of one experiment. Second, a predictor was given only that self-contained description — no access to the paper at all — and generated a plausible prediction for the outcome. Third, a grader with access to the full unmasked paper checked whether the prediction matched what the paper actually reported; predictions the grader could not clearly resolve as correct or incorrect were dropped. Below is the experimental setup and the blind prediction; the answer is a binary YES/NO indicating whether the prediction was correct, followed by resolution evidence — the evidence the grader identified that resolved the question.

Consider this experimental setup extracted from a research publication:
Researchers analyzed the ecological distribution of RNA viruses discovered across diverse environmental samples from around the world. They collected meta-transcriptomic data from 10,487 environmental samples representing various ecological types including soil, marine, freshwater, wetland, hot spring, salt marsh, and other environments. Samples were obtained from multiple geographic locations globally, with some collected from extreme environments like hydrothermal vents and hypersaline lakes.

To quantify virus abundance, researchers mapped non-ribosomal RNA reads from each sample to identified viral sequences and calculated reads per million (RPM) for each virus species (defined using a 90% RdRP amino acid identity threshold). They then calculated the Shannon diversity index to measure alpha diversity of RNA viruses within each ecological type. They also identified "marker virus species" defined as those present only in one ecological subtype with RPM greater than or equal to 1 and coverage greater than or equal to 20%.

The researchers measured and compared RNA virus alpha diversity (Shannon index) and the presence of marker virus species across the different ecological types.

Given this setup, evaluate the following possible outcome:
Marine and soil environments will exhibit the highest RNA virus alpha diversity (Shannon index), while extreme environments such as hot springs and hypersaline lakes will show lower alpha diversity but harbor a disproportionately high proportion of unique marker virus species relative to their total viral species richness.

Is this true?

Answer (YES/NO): NO